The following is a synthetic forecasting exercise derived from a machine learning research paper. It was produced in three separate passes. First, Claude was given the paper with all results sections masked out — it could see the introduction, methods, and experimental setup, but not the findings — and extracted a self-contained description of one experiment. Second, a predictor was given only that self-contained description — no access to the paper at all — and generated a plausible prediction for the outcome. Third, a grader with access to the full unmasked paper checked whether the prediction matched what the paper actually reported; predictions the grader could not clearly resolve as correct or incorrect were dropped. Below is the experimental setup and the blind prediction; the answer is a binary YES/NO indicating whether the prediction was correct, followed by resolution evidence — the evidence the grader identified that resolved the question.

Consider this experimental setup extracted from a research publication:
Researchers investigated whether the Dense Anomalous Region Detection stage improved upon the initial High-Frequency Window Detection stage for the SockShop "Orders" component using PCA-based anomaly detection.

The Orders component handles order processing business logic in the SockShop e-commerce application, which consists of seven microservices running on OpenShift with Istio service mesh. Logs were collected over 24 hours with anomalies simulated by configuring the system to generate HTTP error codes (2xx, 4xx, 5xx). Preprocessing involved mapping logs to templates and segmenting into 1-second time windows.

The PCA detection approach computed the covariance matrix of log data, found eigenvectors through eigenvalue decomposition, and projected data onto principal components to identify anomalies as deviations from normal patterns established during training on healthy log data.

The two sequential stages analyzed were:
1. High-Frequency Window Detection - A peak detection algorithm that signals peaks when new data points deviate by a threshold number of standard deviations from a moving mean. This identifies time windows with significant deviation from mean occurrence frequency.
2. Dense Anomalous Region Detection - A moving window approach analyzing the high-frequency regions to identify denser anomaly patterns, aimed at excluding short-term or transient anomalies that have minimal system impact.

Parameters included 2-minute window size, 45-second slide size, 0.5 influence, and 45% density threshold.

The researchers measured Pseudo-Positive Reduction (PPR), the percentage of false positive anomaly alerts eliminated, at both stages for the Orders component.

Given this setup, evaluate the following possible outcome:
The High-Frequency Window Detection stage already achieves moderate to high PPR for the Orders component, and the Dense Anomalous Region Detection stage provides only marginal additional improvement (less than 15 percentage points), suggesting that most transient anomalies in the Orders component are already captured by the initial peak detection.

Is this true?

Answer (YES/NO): YES